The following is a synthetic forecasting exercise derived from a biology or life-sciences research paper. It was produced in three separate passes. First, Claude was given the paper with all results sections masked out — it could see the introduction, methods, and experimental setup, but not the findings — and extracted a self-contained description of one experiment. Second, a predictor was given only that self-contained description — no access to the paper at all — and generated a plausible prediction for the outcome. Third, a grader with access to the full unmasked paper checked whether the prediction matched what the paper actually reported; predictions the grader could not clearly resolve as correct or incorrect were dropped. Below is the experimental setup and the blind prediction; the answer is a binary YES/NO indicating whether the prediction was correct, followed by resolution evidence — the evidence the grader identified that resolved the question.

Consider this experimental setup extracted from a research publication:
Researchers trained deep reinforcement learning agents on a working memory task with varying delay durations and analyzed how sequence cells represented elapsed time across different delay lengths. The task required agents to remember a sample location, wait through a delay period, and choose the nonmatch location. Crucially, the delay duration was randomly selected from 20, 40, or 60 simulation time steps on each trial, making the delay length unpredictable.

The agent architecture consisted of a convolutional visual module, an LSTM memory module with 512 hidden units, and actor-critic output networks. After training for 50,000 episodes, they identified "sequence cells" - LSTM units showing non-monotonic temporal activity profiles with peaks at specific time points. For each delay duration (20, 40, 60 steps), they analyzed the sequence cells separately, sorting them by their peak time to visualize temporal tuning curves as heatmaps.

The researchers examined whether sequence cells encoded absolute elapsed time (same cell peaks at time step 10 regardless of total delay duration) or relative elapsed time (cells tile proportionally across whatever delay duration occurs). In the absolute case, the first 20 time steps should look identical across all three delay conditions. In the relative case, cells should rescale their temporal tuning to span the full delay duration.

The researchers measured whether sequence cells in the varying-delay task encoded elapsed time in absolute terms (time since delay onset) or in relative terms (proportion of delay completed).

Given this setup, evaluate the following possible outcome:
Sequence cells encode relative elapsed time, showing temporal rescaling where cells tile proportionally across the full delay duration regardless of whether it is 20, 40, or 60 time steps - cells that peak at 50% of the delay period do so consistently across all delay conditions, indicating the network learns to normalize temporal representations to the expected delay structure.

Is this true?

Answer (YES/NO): NO